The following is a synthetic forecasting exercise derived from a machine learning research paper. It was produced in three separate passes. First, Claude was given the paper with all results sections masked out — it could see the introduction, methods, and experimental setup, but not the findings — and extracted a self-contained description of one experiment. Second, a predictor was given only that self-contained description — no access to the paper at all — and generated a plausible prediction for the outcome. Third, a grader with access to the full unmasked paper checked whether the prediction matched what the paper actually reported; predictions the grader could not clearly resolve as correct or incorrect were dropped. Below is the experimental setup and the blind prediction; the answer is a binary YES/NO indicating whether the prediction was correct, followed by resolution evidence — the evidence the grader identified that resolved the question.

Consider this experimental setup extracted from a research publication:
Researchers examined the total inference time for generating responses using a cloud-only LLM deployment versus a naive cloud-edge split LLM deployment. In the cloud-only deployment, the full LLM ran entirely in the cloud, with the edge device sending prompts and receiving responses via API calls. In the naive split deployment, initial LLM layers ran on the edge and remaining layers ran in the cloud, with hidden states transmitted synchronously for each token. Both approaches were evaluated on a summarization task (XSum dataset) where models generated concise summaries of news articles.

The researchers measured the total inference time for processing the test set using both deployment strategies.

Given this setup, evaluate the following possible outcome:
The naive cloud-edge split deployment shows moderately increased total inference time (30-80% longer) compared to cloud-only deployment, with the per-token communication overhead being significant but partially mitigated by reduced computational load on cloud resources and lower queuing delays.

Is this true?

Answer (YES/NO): NO